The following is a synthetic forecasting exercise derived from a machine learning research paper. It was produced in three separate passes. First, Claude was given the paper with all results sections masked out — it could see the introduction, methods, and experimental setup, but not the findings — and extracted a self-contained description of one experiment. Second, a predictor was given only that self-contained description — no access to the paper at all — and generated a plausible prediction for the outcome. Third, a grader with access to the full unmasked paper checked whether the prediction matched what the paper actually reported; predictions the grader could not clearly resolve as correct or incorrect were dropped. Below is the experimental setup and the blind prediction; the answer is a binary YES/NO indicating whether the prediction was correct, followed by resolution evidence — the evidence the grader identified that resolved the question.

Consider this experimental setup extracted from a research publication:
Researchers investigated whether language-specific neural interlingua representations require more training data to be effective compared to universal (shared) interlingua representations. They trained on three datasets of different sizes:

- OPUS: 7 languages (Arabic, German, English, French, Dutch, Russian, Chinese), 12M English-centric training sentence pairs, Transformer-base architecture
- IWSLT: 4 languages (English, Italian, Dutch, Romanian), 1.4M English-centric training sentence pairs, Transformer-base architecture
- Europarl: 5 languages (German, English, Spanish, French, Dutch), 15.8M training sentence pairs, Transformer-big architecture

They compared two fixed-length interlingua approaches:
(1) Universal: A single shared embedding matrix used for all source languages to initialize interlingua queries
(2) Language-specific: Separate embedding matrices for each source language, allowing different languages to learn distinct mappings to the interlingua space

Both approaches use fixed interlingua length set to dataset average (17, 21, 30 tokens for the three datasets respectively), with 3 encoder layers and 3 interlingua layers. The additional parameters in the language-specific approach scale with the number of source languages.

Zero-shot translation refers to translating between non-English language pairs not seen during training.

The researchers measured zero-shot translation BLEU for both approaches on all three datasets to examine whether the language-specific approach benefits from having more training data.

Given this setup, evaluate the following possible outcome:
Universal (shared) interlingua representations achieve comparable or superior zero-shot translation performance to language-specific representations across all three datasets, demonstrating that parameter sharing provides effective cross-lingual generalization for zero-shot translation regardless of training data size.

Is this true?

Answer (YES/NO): YES